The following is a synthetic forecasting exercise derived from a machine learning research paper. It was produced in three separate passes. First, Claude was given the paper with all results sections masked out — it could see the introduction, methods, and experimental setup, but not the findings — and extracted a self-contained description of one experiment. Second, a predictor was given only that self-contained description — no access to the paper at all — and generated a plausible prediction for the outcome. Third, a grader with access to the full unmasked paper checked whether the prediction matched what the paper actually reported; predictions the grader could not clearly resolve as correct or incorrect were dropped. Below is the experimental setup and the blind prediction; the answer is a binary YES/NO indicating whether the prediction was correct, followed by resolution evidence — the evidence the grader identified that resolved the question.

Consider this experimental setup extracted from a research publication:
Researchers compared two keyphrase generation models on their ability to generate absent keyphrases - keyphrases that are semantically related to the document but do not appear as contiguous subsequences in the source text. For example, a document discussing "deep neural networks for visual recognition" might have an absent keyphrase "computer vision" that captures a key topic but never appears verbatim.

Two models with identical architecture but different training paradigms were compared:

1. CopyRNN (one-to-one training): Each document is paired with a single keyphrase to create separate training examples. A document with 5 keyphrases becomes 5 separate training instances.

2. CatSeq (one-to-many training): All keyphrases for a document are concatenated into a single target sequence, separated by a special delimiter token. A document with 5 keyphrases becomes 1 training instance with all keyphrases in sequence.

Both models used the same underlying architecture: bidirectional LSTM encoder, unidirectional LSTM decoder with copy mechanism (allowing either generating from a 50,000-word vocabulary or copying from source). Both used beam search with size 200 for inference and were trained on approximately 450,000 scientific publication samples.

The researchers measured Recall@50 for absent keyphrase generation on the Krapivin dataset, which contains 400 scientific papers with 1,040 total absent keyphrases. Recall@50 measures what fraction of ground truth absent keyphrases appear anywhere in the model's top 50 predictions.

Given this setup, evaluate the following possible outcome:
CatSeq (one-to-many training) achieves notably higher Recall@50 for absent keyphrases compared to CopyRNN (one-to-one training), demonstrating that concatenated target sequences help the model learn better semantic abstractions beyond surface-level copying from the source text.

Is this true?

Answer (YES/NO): NO